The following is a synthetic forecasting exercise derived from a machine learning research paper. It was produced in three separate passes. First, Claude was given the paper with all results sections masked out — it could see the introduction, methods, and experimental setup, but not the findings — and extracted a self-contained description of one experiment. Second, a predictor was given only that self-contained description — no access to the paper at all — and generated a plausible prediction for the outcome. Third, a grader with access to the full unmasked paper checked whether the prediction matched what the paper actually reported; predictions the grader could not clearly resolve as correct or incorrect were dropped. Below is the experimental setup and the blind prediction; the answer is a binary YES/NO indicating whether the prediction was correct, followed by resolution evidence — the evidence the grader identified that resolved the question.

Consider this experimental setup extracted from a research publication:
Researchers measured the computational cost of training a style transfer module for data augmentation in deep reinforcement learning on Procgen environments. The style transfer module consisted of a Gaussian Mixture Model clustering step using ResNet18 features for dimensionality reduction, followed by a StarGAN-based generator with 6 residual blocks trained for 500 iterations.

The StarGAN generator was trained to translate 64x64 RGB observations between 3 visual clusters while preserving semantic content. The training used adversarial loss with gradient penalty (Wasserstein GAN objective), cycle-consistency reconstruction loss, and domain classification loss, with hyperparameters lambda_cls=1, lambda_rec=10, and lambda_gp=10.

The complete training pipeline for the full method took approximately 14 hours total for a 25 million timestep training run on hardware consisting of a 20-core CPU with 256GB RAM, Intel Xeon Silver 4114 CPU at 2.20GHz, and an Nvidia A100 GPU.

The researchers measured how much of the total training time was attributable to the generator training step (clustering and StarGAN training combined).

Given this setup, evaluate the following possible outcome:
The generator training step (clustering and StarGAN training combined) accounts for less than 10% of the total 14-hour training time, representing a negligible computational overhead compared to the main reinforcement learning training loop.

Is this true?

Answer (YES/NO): NO